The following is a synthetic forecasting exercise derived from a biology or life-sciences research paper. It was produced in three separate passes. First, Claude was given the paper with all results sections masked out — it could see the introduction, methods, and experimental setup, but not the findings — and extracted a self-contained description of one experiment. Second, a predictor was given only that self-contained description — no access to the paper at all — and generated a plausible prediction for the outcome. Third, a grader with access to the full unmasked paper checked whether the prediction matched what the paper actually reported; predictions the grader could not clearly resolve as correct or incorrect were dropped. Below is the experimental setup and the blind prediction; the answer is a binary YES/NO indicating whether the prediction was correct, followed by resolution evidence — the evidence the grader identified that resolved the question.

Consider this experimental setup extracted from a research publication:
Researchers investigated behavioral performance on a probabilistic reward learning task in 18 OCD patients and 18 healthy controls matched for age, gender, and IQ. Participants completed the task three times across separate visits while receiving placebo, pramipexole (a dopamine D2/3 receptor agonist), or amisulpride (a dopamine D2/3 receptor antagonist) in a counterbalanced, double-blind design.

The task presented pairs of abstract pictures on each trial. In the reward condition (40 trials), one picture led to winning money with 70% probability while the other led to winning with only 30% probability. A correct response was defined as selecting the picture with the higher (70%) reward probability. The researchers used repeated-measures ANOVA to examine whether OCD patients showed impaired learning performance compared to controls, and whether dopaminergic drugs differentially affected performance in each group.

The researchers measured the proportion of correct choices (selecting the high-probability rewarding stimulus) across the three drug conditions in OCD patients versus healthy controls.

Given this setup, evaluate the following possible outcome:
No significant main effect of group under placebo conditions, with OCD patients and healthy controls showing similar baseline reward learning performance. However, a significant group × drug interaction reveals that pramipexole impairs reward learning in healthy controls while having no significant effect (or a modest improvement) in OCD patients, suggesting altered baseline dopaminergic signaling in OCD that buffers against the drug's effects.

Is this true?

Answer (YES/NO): NO